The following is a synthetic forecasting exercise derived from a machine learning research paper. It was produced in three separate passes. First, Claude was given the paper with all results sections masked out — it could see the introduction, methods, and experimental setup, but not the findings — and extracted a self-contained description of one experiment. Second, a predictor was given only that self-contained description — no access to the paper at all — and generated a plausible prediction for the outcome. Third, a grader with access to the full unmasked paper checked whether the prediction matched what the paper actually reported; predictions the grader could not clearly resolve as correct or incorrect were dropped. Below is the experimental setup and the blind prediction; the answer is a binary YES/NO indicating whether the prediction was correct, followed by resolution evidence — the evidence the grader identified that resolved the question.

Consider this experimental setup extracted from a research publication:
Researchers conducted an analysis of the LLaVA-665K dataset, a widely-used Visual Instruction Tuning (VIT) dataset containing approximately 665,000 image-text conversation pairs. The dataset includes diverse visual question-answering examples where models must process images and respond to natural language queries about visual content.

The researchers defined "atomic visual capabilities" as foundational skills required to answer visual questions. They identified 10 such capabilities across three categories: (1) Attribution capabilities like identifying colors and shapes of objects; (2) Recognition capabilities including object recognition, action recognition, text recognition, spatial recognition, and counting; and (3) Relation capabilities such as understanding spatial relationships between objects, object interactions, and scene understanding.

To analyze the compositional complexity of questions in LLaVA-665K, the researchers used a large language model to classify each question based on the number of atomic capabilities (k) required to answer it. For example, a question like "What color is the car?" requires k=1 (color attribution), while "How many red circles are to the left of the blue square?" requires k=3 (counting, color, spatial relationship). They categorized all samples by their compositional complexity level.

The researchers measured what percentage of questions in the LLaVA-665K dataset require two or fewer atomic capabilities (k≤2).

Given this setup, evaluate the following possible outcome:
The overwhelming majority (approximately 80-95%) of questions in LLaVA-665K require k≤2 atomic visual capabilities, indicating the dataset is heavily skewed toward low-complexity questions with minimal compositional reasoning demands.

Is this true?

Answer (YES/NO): YES